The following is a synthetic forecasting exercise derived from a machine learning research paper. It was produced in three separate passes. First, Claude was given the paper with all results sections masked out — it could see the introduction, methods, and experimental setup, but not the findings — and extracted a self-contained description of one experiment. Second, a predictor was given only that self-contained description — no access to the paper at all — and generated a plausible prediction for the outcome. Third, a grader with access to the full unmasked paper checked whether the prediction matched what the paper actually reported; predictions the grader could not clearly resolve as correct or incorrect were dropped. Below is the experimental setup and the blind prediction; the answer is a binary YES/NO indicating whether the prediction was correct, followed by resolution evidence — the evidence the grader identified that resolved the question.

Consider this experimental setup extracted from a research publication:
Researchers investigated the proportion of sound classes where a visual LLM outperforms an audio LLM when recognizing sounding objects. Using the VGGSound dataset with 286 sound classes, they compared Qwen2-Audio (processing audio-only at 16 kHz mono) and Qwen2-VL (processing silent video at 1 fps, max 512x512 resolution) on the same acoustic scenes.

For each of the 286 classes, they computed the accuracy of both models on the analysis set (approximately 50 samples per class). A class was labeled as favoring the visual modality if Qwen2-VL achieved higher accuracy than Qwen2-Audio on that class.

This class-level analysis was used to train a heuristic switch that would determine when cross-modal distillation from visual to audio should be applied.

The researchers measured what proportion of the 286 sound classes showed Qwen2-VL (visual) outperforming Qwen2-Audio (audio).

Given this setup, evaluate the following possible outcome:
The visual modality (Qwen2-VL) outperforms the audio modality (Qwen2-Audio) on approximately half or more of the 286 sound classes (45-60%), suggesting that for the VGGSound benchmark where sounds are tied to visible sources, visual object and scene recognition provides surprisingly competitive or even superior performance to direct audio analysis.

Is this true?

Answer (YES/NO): NO